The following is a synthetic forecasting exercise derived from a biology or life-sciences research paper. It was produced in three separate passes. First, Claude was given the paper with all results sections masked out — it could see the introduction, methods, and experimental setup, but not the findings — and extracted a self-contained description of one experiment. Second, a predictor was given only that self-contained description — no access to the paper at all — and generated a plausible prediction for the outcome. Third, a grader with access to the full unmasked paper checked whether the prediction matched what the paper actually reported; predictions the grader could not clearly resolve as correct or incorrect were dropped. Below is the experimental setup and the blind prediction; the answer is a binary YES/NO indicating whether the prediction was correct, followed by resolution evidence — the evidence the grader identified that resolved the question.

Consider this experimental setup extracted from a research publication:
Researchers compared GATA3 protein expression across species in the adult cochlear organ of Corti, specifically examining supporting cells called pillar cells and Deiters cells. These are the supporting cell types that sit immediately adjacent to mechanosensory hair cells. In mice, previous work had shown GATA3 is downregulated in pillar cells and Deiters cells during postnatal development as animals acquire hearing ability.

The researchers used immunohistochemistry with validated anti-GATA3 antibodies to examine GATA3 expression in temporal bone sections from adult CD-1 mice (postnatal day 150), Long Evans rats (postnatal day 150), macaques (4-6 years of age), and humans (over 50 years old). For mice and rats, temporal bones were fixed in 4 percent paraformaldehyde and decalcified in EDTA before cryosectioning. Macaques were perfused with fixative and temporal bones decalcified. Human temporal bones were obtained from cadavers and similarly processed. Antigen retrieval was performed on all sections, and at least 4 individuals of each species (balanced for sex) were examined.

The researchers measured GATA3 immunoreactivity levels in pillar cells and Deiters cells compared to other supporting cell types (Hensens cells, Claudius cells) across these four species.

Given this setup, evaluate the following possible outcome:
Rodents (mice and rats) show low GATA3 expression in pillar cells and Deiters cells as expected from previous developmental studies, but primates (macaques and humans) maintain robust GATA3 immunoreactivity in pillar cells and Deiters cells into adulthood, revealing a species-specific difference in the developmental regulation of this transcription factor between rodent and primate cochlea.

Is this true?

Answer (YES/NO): NO